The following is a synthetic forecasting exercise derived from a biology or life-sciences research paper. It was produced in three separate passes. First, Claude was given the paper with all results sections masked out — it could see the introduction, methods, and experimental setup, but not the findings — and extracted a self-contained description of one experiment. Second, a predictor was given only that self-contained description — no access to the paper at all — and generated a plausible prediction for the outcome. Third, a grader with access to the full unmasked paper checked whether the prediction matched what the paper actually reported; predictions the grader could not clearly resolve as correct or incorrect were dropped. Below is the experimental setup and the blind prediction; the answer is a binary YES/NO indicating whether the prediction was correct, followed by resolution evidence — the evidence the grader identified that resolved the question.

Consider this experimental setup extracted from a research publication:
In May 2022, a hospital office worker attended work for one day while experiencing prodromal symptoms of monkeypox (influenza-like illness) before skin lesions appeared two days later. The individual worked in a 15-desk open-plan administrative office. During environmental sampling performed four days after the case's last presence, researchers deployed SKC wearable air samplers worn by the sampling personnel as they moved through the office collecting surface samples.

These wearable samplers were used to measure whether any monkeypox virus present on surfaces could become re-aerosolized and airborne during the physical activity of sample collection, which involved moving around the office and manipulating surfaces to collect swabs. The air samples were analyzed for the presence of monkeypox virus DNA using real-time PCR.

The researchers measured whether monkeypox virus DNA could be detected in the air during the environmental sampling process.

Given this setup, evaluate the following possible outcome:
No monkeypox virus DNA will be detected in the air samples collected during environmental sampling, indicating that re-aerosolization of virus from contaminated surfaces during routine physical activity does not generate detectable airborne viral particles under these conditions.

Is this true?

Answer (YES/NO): YES